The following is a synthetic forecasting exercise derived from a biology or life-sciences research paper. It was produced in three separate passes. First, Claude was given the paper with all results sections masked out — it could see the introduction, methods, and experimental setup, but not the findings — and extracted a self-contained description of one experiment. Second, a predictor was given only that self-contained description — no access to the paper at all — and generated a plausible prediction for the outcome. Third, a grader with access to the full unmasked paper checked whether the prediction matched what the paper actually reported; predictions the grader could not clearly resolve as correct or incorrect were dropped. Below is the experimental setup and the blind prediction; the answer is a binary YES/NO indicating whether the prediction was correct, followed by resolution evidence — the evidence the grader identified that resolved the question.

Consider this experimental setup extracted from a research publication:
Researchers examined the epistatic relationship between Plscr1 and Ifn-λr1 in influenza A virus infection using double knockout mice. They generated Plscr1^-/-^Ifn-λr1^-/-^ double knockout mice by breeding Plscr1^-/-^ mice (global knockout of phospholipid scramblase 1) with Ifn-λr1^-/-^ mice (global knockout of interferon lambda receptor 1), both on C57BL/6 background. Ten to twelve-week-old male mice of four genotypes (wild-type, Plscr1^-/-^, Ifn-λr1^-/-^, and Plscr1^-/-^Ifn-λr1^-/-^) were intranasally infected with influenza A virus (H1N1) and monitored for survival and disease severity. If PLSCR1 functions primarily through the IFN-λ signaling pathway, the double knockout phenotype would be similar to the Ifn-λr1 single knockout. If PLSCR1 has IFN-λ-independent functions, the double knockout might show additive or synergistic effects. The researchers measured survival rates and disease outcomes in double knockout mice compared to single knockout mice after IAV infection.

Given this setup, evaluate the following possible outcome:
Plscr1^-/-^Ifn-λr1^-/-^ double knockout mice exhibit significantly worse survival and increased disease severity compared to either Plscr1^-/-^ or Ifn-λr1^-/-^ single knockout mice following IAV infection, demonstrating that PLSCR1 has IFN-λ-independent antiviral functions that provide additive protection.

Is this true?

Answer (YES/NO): NO